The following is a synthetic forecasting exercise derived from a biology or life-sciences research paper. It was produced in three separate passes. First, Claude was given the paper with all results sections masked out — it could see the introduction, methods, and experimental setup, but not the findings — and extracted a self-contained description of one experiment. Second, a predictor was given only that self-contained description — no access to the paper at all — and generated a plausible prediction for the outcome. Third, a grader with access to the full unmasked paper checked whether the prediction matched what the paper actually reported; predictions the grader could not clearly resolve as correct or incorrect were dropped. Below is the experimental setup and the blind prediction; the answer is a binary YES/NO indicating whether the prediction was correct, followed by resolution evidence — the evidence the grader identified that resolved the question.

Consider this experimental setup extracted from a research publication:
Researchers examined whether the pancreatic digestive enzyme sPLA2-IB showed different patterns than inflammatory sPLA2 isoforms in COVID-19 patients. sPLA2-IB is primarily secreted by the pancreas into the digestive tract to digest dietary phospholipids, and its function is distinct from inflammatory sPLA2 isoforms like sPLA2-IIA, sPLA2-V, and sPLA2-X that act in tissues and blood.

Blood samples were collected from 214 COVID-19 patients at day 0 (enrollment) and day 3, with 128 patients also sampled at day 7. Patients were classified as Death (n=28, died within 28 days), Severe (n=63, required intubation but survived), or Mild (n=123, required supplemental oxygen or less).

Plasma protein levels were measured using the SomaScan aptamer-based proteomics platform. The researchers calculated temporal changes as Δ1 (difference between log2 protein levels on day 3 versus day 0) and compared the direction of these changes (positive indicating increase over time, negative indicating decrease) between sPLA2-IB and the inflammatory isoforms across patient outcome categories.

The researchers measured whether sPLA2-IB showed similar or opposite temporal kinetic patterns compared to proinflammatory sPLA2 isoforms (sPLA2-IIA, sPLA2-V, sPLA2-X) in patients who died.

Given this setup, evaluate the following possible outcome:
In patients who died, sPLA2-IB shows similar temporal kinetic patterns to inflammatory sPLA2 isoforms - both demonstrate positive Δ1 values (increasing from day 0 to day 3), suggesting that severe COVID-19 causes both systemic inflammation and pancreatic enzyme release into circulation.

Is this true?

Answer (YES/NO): YES